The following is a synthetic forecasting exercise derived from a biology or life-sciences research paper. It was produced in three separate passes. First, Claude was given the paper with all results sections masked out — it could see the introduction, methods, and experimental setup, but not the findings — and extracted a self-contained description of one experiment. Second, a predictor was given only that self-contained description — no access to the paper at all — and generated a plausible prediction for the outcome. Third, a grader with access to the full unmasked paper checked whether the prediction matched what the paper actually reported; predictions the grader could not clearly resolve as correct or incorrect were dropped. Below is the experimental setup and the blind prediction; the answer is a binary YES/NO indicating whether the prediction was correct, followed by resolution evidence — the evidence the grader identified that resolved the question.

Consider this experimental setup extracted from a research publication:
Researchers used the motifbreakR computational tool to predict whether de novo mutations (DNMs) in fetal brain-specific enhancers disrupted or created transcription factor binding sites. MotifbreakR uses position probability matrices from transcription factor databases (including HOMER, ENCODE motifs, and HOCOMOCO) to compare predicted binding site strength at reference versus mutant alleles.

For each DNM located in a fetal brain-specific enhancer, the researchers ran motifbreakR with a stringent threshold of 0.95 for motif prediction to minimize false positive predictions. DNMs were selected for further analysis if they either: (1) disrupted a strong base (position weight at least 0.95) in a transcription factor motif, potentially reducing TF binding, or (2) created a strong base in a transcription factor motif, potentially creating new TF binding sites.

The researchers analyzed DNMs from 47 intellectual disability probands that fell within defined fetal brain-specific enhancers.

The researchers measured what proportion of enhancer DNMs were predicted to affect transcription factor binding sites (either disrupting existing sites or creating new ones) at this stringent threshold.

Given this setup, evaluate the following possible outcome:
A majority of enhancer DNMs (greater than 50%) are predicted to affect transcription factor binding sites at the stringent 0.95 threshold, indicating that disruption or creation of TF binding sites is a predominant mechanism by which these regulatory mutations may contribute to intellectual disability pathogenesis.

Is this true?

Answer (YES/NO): NO